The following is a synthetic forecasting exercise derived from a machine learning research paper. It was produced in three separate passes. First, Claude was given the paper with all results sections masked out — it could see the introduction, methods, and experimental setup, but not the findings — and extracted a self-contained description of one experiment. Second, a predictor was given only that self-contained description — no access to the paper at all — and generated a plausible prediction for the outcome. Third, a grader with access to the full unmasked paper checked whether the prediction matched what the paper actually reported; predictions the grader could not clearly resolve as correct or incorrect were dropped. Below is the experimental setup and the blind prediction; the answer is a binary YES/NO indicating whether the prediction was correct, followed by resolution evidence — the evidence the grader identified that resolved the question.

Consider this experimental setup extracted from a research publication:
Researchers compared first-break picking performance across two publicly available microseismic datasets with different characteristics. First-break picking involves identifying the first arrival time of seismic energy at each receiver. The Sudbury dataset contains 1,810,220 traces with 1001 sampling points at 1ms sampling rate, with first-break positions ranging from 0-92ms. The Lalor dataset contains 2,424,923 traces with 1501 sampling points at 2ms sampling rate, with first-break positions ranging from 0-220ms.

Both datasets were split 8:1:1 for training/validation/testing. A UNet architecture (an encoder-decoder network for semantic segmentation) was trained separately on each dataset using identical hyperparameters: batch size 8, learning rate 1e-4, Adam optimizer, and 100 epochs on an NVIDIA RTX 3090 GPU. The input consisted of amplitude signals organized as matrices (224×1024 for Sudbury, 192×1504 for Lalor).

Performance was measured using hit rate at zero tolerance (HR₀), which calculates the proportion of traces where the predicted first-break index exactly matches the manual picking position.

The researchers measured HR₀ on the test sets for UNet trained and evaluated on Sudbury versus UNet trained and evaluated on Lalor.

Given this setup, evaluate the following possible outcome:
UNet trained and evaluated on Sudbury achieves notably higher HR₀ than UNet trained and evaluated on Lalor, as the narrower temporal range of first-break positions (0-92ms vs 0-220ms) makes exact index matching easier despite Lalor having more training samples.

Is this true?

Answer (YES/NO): NO